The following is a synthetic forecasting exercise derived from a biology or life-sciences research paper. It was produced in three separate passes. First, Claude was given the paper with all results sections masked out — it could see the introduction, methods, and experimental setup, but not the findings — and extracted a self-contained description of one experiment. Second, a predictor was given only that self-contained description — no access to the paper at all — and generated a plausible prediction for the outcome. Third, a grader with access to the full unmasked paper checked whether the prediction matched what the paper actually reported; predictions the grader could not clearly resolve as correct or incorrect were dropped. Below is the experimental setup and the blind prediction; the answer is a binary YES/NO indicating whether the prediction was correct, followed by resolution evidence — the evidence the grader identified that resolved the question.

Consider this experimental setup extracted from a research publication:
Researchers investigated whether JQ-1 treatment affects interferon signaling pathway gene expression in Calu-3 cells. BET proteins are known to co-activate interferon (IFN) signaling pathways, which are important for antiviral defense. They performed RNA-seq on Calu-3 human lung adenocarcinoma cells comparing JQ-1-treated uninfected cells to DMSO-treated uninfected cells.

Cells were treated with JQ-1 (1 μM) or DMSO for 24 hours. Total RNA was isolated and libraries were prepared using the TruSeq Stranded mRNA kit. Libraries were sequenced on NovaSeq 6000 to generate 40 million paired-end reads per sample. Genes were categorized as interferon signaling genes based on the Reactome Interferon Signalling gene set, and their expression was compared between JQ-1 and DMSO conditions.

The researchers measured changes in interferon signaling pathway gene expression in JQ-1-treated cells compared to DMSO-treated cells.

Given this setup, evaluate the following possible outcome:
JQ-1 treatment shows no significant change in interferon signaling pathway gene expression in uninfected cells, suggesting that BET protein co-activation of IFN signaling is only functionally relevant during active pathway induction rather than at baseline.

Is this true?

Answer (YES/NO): NO